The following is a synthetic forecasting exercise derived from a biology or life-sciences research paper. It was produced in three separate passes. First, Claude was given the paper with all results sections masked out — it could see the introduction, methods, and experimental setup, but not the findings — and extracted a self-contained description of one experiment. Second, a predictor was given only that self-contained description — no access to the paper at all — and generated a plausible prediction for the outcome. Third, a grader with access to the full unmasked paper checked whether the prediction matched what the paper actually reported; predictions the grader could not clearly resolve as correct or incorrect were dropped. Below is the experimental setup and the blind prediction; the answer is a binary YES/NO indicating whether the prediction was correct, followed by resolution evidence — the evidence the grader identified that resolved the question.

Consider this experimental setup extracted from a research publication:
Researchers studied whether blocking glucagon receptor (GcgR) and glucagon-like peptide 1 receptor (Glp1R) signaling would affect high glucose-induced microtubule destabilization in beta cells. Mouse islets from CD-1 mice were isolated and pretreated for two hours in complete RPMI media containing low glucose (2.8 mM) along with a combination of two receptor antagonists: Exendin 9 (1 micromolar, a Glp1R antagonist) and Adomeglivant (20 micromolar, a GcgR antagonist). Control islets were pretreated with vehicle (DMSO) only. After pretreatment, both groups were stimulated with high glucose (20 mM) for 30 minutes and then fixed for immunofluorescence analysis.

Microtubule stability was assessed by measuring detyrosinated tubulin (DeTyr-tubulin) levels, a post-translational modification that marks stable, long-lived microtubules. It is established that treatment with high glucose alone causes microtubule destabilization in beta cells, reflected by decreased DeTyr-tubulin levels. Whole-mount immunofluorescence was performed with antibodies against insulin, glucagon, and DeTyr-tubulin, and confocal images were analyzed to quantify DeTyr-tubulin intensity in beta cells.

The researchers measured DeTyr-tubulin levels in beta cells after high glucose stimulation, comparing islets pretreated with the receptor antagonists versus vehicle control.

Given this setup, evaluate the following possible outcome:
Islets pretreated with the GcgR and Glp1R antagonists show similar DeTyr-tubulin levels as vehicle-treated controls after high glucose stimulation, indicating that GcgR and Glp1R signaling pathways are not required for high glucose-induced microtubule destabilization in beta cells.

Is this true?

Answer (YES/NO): NO